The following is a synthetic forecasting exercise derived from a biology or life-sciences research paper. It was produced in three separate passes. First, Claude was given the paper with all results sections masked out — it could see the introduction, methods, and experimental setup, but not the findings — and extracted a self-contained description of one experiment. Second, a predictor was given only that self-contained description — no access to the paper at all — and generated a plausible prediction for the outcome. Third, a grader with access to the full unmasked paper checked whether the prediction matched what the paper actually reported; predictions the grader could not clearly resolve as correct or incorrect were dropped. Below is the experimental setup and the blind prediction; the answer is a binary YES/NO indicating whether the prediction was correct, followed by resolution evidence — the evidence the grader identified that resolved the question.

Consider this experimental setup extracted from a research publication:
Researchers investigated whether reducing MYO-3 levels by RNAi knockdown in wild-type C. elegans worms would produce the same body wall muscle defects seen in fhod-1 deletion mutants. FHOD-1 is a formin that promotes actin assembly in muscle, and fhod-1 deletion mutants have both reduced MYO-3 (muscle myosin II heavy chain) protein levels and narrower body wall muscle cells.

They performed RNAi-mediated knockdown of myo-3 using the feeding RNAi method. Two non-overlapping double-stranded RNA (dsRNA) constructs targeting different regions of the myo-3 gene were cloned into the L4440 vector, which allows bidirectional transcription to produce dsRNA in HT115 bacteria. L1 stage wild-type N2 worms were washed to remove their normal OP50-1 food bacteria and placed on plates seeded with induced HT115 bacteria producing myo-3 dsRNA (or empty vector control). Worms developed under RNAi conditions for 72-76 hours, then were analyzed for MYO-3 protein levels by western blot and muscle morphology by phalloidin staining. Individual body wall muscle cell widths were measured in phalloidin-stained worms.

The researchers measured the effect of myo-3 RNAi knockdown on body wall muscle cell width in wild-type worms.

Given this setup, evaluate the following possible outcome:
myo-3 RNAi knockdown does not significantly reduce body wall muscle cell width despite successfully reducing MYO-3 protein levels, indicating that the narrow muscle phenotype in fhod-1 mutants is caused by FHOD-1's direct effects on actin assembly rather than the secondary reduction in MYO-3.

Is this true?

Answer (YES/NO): YES